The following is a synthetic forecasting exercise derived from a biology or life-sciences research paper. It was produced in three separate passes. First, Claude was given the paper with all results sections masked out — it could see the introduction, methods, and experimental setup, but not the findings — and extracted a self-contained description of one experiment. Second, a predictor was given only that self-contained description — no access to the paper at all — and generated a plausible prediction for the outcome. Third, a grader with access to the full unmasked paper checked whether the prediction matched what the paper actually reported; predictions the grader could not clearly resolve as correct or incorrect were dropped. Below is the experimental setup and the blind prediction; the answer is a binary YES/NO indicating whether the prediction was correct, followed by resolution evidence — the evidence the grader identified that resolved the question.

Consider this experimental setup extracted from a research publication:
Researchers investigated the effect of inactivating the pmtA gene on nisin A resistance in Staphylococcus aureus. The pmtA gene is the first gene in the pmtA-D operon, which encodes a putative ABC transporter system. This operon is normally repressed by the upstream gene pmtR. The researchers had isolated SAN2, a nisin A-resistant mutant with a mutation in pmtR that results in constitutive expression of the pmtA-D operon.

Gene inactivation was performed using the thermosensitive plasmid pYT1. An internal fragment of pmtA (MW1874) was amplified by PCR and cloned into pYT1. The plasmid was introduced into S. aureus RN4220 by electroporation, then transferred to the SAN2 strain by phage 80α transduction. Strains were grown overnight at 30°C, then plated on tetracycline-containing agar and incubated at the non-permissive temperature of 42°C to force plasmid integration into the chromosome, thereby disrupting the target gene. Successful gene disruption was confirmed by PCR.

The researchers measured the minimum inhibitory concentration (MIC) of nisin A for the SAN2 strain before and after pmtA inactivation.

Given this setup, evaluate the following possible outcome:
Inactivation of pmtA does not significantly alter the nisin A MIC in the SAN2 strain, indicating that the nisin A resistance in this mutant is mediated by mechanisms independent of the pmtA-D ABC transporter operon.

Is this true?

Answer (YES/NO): NO